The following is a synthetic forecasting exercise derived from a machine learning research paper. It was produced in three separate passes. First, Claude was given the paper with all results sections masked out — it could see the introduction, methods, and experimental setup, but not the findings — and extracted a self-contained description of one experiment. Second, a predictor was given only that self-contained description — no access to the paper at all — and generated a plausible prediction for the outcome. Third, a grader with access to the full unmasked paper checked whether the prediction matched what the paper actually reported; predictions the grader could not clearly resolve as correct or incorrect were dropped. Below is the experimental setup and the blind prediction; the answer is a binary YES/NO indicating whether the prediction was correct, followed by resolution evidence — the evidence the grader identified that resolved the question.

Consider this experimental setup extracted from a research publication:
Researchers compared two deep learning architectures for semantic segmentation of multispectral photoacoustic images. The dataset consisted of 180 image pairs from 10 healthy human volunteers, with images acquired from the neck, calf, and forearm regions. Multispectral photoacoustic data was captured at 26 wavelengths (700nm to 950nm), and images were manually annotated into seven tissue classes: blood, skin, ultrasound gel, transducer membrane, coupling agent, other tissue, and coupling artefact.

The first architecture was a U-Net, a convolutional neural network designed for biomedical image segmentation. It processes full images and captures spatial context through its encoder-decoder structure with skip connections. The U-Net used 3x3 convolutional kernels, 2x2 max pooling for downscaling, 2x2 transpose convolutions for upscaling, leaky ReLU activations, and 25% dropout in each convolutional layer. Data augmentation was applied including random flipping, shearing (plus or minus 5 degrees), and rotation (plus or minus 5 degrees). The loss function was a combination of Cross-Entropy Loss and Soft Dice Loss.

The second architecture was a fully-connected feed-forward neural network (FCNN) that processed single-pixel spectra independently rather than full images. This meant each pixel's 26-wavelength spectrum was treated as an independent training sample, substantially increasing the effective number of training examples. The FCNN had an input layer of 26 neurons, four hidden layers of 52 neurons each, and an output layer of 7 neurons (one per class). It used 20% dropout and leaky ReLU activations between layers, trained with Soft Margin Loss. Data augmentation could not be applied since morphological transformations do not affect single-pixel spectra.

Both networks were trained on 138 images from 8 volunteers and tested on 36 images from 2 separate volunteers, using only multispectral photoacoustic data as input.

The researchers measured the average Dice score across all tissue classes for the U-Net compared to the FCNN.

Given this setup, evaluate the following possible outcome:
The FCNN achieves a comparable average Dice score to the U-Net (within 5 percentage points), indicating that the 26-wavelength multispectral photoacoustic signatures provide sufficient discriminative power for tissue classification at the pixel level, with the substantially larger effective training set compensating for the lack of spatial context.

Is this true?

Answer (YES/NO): NO